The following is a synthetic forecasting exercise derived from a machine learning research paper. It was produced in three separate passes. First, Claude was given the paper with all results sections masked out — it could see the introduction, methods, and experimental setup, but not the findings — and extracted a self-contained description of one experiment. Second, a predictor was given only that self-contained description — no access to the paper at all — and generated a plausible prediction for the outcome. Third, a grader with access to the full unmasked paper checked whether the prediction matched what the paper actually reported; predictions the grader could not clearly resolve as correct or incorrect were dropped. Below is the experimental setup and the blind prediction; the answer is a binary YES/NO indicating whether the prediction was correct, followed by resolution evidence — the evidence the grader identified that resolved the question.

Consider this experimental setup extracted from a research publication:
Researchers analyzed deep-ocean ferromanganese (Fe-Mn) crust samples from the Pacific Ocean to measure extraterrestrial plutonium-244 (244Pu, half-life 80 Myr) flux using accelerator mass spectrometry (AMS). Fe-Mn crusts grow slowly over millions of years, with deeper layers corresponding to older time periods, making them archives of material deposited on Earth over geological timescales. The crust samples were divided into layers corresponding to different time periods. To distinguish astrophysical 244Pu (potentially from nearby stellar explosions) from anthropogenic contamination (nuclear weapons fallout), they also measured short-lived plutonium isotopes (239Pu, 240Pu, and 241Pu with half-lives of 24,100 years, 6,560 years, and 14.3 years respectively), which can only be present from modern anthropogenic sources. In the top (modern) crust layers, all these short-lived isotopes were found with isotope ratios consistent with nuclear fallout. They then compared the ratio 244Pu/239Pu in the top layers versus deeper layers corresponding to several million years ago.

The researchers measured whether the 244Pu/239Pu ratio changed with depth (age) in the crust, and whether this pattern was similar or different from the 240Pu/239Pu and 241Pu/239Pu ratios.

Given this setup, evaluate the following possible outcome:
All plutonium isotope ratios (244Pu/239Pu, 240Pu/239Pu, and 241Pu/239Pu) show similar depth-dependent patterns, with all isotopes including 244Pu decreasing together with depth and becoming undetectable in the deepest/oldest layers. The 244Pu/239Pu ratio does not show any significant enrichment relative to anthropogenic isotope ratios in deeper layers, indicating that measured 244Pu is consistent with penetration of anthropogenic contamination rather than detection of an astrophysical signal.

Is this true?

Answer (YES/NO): NO